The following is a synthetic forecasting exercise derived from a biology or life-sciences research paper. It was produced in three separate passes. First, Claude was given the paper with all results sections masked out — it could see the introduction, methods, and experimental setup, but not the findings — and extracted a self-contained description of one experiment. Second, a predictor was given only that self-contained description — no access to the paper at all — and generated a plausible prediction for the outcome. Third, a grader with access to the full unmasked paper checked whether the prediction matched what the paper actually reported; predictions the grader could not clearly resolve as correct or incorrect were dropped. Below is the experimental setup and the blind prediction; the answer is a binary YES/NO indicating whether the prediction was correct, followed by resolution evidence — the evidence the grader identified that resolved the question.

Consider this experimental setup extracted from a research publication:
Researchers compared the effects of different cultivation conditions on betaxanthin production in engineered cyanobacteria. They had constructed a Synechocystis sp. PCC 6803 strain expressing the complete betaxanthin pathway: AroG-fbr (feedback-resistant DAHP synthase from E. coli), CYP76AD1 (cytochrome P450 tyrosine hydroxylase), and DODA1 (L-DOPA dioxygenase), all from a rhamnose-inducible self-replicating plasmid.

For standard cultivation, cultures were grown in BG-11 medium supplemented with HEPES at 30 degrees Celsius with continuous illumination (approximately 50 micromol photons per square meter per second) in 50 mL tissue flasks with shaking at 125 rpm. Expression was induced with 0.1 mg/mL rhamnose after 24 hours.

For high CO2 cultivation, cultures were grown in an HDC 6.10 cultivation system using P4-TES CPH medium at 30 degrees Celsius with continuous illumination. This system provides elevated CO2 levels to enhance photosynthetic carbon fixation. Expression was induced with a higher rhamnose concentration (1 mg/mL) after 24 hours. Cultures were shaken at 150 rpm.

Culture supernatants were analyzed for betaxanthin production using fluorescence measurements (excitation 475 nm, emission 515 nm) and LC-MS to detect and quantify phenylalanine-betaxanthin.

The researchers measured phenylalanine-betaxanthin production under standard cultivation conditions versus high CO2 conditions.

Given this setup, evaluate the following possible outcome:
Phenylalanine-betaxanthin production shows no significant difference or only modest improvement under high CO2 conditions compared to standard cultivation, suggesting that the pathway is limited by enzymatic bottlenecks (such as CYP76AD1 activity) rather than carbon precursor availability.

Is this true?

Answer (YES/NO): NO